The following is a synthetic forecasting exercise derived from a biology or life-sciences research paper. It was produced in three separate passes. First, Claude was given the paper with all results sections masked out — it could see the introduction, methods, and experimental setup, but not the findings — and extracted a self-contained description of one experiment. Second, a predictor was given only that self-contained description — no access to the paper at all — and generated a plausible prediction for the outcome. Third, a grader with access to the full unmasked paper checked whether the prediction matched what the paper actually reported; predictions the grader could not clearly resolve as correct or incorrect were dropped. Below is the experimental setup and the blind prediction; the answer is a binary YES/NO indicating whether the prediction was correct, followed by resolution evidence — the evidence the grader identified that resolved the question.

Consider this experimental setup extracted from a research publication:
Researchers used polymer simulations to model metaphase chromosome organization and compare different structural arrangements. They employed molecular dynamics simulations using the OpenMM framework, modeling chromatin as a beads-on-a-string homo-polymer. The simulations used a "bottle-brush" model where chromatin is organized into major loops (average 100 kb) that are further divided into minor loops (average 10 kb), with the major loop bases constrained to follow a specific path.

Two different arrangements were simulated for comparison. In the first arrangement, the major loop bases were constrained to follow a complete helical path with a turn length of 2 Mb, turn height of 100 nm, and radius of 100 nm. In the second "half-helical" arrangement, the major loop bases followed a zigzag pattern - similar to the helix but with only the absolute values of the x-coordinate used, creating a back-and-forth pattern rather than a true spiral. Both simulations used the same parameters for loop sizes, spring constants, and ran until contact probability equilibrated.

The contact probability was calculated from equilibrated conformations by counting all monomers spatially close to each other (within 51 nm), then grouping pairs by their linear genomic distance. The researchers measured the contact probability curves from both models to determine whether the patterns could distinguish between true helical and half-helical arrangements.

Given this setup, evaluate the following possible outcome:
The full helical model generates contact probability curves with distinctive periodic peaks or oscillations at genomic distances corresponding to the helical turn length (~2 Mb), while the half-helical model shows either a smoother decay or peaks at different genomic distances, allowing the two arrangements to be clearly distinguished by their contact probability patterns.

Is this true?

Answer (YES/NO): YES